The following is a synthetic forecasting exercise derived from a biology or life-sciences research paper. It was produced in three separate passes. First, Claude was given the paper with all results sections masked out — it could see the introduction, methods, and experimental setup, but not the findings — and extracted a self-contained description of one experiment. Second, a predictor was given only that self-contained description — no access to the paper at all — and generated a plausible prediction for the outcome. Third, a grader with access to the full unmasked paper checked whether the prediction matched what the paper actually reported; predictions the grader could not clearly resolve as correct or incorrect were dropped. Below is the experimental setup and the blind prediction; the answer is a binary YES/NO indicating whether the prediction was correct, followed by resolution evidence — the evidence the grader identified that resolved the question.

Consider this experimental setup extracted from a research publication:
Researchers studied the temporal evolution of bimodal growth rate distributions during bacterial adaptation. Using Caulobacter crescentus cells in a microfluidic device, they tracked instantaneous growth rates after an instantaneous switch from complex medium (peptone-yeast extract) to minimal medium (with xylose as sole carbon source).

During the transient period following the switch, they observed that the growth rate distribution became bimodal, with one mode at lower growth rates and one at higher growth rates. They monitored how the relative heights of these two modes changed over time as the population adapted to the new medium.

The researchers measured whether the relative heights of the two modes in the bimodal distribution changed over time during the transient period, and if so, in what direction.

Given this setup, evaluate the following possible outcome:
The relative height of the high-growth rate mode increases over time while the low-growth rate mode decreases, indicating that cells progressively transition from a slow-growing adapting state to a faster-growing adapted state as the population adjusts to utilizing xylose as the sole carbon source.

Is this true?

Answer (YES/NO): YES